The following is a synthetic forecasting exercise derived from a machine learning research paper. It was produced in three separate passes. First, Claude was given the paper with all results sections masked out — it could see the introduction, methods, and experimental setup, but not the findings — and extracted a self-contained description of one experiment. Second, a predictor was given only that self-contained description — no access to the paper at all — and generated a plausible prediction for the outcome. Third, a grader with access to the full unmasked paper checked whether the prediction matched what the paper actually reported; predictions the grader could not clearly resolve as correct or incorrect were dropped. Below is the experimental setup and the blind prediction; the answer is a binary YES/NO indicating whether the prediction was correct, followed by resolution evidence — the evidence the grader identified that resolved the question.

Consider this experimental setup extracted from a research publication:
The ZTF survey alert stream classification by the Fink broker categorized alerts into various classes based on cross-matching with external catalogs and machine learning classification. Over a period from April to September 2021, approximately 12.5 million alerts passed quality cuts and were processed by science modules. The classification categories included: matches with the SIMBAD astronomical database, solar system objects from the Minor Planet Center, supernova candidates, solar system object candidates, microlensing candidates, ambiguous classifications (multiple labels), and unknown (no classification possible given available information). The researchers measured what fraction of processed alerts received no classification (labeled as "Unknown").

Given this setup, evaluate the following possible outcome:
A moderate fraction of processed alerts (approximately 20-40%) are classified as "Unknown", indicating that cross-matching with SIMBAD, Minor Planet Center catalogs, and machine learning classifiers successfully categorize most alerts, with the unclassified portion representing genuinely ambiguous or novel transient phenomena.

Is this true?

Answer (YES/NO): NO